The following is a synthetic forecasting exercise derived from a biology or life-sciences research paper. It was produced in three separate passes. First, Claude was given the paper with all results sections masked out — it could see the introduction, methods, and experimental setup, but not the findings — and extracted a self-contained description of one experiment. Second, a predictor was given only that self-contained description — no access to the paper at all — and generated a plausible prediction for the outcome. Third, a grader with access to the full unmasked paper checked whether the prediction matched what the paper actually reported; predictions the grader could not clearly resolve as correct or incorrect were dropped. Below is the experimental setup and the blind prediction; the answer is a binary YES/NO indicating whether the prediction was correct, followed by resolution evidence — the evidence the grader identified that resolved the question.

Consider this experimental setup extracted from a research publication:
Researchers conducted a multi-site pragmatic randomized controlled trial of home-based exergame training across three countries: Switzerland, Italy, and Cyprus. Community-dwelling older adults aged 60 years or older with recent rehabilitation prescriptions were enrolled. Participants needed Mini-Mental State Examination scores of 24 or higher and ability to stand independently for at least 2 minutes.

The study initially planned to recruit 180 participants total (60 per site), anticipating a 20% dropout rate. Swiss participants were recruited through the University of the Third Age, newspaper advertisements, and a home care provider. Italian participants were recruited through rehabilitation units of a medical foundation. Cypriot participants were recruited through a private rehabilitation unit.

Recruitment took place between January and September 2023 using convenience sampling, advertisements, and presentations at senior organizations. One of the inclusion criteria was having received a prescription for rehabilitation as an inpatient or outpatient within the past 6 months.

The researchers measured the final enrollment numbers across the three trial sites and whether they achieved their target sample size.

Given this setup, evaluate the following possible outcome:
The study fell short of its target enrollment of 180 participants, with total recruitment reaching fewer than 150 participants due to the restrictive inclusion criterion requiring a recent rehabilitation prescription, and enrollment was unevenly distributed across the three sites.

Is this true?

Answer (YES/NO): YES